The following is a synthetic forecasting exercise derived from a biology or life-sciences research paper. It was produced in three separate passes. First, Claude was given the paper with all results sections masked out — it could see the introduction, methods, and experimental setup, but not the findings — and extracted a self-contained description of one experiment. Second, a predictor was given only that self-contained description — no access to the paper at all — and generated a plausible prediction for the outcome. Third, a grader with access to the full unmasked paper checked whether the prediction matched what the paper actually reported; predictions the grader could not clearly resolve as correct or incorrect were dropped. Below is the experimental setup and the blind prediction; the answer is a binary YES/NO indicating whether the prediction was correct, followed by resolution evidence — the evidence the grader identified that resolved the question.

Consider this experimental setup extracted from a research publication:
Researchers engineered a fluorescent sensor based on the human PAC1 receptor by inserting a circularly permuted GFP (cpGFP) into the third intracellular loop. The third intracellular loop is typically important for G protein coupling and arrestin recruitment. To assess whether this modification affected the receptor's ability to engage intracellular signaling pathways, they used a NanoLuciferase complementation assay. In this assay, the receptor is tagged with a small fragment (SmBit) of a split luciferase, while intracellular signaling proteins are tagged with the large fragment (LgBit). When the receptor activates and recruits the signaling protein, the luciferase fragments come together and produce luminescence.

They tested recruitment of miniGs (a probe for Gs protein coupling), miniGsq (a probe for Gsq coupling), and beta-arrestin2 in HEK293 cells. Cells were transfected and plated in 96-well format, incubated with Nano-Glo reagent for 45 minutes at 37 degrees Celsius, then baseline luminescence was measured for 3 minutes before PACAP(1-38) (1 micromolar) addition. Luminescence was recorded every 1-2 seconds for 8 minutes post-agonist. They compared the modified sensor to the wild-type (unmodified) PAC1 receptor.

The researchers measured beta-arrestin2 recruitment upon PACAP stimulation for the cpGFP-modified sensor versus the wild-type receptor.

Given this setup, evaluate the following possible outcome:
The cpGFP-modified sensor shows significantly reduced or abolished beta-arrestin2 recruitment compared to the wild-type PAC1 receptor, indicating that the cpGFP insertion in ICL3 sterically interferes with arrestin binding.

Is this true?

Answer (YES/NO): YES